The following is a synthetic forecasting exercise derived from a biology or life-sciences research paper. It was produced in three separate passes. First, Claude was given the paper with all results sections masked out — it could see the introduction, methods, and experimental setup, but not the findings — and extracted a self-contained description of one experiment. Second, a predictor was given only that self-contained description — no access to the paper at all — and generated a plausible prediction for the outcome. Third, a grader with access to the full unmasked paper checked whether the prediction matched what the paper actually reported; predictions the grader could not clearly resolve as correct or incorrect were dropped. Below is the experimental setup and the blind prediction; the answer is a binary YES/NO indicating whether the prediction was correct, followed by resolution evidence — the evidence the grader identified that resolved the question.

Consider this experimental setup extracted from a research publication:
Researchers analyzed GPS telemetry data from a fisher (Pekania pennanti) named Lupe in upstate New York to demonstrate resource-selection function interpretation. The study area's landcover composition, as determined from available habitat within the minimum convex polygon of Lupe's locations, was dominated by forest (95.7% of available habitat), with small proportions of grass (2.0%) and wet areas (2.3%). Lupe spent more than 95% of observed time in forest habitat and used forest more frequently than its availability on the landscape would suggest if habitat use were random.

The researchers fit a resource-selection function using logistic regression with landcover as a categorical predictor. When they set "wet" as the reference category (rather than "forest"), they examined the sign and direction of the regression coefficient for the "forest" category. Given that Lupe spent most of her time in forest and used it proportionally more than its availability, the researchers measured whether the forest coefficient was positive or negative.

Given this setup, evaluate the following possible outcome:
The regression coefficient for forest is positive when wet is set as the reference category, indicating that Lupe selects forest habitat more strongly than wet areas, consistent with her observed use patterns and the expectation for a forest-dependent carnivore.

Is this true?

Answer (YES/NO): NO